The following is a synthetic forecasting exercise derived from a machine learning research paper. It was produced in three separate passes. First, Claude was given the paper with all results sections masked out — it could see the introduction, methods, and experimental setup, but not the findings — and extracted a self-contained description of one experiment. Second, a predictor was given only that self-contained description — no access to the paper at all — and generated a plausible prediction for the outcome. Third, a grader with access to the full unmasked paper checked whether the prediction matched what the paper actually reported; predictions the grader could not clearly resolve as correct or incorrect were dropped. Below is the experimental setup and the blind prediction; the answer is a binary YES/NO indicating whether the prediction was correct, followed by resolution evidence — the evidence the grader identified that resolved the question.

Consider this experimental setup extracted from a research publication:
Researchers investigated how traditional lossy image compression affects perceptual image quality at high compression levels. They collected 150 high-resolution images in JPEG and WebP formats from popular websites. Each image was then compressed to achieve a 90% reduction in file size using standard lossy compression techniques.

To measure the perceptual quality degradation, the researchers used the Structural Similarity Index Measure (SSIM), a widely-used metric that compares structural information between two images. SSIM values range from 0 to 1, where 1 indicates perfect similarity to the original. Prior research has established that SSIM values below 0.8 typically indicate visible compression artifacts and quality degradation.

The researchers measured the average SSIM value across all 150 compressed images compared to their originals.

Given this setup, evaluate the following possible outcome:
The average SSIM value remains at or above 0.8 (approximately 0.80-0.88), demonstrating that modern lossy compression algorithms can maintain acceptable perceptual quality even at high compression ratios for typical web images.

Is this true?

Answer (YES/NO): NO